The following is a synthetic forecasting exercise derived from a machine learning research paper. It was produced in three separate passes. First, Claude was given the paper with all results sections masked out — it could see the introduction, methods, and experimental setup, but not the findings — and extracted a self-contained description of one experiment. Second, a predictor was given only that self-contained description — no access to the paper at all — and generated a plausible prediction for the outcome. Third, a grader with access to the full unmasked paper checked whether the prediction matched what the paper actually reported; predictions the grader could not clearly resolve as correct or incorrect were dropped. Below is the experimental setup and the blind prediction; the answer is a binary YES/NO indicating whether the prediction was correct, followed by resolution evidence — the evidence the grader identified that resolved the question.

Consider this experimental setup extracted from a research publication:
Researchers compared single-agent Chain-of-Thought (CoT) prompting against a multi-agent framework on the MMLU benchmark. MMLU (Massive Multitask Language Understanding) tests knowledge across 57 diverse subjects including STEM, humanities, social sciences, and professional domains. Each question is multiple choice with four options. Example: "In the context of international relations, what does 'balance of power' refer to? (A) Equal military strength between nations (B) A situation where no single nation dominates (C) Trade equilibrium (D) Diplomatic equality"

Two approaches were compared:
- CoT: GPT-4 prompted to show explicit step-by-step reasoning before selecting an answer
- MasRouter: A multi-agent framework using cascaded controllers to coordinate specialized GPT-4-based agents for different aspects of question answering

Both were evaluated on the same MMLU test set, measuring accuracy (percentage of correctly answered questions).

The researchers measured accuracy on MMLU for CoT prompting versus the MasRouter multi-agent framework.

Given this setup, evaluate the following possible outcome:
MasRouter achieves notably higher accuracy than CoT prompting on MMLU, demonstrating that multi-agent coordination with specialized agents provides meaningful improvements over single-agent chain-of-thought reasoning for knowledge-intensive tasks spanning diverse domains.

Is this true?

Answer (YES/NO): YES